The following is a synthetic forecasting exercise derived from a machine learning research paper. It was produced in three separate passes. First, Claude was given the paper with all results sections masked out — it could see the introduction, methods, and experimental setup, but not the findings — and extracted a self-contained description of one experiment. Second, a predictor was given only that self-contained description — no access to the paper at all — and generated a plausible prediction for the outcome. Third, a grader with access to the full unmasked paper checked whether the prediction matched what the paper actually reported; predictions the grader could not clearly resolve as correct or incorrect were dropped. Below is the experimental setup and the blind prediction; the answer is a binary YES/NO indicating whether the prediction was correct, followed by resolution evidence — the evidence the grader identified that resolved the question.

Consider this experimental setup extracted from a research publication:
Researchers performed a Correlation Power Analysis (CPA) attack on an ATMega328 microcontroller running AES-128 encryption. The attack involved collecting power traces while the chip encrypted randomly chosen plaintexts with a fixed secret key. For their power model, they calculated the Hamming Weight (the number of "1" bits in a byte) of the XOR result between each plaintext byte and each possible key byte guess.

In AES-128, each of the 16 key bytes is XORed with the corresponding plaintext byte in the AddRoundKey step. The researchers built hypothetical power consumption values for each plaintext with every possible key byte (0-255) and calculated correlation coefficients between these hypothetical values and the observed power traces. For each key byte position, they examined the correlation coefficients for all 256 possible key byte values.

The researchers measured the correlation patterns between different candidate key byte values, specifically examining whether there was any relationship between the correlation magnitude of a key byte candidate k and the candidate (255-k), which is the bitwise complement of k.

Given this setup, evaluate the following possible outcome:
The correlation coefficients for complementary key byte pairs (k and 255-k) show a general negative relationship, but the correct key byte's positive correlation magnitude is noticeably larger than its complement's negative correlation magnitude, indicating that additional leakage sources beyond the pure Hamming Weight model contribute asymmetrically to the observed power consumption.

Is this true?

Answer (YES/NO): NO